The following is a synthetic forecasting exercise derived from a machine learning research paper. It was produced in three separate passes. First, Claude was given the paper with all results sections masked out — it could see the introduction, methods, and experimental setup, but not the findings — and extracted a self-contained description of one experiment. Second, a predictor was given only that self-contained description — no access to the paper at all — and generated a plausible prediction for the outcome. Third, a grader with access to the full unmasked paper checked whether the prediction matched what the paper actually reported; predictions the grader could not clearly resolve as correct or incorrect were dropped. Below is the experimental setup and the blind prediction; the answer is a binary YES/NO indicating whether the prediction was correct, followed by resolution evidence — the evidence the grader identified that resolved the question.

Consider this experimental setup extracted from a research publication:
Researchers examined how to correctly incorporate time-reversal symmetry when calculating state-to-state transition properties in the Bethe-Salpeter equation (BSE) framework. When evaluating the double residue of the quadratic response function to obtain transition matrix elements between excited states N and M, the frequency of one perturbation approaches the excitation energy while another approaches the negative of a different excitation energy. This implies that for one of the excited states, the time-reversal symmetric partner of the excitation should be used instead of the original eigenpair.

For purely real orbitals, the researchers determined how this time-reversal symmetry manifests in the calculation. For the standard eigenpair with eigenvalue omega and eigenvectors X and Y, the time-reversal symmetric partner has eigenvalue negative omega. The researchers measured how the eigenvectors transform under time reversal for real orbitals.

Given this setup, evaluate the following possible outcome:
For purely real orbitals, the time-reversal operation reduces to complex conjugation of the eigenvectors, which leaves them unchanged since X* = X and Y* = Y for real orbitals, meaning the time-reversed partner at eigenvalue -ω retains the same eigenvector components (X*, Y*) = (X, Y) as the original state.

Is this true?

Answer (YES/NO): NO